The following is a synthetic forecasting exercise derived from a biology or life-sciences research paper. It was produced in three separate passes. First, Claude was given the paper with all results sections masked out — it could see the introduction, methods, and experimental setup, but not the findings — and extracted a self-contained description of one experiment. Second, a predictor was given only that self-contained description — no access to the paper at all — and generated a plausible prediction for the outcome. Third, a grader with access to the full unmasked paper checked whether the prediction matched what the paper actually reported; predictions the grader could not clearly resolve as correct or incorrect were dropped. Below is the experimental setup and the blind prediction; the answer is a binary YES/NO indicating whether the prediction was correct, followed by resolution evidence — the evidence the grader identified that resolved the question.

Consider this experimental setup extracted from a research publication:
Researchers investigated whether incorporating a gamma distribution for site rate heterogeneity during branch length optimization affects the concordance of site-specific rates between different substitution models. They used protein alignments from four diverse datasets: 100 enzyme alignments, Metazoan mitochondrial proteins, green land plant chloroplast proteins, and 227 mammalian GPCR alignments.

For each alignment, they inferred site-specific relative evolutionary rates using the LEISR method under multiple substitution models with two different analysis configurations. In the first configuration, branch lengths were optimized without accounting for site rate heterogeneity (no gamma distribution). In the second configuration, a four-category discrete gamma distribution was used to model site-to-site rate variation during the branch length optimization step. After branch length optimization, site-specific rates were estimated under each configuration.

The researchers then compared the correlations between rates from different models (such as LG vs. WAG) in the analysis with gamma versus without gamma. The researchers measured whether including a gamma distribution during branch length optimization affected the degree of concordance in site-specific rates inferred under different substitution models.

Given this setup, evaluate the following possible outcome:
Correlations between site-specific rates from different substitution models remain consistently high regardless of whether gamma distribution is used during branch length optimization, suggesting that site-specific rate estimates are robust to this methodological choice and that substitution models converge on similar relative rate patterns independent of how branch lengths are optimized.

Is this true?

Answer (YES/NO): YES